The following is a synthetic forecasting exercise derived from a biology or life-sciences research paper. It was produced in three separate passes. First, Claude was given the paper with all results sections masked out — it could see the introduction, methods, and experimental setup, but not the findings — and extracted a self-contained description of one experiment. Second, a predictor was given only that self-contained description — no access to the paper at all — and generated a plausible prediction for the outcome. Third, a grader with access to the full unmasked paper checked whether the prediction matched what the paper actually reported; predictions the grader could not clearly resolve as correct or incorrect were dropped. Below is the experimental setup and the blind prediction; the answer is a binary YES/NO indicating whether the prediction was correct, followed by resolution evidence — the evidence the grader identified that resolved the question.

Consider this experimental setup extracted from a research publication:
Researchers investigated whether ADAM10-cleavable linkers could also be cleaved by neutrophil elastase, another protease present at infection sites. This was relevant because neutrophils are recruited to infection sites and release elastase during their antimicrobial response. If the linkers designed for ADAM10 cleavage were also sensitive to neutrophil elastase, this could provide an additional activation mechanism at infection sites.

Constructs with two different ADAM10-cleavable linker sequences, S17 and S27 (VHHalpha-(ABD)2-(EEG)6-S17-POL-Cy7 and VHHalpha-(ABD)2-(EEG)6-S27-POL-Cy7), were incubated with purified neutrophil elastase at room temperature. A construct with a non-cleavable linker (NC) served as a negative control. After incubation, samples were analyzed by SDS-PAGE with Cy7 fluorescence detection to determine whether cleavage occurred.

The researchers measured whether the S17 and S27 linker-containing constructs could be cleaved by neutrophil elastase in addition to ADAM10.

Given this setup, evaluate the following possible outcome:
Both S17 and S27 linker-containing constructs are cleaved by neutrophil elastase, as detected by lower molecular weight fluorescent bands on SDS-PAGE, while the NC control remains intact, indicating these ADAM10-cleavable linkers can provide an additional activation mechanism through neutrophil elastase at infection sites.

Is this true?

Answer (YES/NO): NO